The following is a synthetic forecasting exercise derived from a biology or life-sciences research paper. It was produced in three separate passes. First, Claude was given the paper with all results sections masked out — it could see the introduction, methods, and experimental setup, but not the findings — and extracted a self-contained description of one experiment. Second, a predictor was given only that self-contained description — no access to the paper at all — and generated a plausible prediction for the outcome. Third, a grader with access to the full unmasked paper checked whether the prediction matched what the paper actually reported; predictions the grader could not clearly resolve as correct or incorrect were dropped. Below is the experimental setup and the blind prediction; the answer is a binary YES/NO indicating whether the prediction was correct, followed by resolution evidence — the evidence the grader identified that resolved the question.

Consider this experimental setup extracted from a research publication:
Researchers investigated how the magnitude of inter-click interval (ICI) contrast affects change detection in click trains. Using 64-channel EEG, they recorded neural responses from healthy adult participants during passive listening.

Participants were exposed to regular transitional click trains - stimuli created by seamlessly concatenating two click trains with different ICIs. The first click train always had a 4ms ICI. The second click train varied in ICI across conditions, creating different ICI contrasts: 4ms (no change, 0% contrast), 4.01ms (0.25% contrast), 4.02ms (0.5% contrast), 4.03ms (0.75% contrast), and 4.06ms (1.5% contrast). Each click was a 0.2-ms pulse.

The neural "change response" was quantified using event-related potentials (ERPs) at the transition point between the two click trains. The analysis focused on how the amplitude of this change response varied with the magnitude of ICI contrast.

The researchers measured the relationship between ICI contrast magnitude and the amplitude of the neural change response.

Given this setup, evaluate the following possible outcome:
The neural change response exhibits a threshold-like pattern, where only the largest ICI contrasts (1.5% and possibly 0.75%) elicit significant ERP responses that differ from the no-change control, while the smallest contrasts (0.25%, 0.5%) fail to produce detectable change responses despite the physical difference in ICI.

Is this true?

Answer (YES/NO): NO